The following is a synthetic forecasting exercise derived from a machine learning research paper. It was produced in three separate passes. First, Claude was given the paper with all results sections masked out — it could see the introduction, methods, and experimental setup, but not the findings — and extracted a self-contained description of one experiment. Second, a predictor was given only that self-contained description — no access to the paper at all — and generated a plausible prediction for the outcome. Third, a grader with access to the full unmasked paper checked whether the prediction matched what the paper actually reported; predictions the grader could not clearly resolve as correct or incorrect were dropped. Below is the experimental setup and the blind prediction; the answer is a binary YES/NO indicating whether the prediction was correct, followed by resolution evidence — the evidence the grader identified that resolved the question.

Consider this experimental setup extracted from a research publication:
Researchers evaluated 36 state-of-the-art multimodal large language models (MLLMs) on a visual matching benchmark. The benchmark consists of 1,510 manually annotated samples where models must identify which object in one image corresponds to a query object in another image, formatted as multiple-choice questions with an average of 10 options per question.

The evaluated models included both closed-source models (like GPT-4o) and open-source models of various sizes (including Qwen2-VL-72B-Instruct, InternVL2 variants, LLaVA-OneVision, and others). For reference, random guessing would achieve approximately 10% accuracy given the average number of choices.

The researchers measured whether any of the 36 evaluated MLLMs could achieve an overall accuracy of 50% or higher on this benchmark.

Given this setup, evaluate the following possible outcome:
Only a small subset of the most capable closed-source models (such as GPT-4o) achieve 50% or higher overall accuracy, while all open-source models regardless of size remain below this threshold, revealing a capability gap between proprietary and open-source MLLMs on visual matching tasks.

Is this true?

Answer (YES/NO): NO